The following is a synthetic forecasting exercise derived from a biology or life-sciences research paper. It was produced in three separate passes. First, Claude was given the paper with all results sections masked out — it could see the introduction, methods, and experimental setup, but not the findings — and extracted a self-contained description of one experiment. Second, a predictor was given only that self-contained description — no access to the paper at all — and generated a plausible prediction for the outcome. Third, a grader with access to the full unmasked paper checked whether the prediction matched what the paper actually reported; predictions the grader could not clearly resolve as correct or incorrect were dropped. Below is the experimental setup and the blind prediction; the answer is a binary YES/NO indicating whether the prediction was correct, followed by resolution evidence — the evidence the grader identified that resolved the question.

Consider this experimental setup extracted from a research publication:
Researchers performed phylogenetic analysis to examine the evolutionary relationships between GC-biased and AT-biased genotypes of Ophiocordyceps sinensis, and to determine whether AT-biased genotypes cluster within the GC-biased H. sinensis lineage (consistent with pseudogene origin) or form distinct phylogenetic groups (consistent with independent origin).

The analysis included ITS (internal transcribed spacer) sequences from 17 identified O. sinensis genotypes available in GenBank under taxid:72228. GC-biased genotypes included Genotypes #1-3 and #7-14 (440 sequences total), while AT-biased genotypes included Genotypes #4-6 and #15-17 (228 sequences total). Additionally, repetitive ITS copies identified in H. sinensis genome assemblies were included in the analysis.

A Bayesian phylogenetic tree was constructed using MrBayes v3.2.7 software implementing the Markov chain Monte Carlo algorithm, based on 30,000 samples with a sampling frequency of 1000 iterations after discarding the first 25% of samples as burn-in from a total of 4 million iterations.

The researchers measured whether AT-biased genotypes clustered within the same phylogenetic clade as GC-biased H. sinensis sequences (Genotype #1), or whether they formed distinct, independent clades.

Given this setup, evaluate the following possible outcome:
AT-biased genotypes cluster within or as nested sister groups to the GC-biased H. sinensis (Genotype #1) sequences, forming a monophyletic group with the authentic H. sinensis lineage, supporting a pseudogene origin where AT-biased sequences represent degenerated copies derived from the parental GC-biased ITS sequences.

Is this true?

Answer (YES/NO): NO